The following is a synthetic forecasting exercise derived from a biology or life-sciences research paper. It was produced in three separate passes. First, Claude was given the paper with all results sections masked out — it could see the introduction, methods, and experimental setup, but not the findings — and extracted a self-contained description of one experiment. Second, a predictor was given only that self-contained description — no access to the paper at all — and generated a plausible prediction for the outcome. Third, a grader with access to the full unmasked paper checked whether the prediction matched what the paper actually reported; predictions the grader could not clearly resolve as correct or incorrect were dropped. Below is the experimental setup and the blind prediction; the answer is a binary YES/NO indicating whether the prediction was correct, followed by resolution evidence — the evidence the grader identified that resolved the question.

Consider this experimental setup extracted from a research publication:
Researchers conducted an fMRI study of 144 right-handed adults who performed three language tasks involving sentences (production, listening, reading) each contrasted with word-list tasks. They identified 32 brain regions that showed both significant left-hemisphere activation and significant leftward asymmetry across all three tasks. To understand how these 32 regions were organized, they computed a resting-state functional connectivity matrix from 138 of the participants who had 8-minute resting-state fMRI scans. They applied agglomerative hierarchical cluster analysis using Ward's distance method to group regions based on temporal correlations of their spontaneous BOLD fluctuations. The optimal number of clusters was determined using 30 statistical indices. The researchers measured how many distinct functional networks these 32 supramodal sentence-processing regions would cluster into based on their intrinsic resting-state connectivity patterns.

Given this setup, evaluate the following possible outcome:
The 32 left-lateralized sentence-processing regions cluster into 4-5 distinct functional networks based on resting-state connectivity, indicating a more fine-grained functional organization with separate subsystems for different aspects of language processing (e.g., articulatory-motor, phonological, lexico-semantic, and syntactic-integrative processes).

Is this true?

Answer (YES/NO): NO